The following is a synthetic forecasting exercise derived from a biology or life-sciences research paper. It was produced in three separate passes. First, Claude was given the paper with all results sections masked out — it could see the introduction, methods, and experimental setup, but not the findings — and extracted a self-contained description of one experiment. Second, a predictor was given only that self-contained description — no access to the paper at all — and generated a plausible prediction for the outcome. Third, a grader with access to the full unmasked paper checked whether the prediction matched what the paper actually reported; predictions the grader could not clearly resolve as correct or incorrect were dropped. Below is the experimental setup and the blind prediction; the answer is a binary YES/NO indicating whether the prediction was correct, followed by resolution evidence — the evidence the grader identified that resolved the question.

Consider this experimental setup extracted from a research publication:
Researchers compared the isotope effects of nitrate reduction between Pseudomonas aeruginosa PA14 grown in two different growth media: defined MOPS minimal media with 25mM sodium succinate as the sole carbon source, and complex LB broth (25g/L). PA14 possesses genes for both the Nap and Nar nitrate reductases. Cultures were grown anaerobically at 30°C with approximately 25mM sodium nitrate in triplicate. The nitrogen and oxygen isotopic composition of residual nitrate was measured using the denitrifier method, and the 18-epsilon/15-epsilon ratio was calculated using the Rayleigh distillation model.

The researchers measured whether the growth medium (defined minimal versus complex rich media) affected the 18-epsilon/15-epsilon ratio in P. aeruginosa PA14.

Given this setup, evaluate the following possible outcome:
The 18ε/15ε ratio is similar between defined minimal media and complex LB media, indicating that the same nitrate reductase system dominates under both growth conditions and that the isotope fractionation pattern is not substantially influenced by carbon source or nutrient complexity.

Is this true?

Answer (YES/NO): NO